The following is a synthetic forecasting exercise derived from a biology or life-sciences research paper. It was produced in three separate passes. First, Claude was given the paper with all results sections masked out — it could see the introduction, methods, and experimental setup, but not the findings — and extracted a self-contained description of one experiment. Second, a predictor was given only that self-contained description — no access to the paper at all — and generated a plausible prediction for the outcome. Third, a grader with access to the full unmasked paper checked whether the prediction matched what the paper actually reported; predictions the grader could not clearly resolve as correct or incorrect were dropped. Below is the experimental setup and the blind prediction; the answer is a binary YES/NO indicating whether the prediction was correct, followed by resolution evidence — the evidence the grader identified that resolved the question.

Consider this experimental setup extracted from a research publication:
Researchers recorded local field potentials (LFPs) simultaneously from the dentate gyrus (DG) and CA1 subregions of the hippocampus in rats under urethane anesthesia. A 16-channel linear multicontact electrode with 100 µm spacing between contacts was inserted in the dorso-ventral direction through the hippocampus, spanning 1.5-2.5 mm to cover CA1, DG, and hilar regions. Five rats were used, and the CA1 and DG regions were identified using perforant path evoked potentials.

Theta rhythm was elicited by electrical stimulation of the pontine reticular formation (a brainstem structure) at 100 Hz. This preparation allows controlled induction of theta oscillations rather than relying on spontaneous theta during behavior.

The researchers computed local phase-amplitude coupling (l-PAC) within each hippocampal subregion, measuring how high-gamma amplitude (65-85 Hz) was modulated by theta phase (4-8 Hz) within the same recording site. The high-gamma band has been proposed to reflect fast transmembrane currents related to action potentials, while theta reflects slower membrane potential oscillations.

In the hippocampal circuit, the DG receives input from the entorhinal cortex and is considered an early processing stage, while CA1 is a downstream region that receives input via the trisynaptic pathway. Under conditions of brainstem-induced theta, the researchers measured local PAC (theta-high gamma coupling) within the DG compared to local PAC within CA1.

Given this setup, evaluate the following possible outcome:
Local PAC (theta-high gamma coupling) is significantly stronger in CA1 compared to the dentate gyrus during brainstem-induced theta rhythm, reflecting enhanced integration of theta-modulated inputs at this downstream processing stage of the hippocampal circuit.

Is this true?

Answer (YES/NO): NO